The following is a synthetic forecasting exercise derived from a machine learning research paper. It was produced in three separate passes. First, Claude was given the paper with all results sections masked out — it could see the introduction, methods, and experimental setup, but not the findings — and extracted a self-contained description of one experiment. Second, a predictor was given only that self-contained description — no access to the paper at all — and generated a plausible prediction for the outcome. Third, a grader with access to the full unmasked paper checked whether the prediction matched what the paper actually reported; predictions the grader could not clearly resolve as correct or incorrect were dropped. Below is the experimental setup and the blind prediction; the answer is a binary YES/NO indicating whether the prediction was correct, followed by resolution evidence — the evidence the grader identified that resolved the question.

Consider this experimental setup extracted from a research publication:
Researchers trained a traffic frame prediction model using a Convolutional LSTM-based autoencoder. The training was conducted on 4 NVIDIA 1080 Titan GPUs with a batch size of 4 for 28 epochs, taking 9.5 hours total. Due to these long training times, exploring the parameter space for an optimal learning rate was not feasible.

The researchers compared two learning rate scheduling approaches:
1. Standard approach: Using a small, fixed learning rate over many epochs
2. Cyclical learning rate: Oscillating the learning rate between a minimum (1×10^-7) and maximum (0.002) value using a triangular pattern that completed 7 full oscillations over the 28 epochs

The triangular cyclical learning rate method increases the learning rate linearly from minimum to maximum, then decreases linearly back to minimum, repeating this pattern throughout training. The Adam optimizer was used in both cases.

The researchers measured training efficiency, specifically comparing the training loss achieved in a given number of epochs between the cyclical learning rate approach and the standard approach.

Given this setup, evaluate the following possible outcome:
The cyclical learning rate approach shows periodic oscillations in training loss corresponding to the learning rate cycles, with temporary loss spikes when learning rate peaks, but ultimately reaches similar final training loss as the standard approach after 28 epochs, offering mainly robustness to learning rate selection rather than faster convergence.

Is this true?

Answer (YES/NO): NO